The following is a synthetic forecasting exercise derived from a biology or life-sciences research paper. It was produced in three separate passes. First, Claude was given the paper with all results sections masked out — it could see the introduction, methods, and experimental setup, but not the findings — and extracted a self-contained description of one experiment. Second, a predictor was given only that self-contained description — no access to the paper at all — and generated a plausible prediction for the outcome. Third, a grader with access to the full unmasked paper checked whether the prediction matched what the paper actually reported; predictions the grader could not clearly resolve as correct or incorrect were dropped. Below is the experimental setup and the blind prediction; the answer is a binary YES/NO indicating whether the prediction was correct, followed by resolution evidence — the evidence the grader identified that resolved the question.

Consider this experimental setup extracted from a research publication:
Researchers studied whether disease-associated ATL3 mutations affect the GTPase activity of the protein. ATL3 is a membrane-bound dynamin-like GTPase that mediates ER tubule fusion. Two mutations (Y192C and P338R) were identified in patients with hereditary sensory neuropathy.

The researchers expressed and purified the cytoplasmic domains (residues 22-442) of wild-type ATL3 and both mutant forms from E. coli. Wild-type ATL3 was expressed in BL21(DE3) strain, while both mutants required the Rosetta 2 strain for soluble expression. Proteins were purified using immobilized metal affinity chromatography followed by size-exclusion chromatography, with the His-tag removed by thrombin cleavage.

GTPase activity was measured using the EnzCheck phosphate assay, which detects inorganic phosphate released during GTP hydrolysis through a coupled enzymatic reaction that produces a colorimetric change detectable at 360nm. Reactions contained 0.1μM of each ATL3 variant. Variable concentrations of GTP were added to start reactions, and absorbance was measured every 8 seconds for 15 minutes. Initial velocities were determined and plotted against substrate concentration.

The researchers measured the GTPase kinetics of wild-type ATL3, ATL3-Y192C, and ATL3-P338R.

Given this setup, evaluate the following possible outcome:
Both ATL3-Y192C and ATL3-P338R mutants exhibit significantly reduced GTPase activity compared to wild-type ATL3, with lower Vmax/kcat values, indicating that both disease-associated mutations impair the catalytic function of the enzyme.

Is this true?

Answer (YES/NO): NO